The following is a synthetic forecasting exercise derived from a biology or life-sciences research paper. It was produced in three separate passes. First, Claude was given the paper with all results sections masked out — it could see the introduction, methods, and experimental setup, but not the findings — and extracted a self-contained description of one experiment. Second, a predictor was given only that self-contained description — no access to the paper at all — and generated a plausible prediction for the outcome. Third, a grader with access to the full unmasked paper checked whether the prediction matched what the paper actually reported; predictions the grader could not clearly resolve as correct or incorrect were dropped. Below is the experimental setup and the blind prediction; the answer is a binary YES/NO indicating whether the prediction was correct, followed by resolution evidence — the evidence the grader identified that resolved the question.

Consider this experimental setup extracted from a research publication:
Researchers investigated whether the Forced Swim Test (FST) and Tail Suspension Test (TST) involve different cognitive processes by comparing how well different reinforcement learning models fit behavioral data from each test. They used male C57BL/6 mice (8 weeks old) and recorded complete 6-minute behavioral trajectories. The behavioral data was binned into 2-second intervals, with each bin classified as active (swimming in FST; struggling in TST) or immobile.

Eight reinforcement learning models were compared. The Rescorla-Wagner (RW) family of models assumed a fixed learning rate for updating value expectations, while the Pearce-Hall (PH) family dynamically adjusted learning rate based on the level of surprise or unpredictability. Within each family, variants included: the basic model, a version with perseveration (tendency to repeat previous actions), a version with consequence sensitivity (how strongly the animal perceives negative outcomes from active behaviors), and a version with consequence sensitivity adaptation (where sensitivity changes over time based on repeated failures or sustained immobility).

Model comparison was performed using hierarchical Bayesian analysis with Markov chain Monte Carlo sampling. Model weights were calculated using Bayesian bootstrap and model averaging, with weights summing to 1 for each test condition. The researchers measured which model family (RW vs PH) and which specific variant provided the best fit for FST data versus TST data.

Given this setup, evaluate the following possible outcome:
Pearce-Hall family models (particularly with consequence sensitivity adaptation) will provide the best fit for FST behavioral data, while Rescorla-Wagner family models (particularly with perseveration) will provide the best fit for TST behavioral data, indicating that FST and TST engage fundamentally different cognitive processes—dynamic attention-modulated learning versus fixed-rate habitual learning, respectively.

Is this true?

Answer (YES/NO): NO